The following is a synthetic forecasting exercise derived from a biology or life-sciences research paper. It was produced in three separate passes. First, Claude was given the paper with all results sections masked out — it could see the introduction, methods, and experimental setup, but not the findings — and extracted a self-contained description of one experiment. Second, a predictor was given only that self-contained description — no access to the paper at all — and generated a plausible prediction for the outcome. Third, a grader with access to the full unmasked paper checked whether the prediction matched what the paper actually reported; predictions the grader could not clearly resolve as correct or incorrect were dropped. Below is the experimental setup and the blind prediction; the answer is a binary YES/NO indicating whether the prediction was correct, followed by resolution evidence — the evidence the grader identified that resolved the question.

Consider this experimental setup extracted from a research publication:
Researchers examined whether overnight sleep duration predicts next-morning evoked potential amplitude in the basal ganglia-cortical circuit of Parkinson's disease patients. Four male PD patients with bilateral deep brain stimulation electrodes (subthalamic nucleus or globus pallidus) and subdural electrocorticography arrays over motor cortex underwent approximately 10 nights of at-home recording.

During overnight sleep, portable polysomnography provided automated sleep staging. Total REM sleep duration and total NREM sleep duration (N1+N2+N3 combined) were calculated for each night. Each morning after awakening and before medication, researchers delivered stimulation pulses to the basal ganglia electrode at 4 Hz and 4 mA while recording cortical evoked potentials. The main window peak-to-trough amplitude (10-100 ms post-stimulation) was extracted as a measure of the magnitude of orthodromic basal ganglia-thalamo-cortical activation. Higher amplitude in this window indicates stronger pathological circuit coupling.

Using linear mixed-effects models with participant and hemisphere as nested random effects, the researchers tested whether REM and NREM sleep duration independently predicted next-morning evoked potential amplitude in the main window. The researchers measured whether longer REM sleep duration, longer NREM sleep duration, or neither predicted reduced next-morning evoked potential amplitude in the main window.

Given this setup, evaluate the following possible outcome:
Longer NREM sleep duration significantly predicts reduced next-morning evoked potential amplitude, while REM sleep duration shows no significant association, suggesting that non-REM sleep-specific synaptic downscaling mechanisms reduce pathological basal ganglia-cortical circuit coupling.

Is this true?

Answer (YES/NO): NO